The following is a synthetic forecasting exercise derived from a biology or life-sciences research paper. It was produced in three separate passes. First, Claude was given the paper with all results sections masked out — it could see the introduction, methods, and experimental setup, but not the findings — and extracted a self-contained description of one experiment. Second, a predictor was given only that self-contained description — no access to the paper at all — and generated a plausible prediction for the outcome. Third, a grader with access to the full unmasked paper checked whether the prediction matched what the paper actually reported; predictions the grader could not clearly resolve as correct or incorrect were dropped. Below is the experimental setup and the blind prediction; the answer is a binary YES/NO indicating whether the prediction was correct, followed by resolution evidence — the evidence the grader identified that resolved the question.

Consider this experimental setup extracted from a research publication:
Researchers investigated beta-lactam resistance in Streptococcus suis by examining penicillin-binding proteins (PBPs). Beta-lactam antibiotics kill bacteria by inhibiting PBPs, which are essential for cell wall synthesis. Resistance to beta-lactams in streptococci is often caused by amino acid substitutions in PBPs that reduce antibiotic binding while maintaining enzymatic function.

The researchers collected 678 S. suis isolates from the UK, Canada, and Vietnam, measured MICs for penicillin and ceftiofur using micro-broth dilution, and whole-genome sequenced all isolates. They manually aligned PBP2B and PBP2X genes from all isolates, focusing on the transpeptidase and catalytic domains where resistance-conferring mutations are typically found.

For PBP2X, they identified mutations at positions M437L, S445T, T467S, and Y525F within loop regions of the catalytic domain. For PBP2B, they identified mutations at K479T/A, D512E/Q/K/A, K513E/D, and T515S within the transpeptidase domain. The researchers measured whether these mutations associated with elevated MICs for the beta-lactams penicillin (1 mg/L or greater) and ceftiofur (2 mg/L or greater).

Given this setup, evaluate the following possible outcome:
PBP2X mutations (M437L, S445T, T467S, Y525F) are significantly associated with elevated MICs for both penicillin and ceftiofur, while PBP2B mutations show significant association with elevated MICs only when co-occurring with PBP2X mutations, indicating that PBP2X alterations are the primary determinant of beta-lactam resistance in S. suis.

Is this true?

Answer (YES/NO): NO